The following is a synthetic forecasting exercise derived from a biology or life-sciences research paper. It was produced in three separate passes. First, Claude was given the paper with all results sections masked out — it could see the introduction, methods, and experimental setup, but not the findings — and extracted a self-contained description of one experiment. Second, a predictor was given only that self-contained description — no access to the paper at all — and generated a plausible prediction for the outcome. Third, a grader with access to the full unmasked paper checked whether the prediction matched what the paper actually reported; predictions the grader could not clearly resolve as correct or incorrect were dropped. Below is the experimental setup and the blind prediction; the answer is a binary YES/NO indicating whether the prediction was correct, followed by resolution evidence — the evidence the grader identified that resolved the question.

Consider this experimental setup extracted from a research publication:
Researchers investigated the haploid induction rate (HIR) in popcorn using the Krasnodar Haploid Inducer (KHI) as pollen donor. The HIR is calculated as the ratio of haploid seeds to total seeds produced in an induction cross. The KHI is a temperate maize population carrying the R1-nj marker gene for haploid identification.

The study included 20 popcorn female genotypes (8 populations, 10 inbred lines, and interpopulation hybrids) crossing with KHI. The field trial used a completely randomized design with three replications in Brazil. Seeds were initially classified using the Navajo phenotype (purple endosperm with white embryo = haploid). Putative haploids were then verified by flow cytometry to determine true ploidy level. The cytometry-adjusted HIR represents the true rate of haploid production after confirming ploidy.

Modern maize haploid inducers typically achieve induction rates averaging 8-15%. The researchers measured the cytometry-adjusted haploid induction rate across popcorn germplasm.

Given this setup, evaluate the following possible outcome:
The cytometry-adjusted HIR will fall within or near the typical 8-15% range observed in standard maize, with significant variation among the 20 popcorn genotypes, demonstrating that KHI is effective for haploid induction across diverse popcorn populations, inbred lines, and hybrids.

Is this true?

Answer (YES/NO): NO